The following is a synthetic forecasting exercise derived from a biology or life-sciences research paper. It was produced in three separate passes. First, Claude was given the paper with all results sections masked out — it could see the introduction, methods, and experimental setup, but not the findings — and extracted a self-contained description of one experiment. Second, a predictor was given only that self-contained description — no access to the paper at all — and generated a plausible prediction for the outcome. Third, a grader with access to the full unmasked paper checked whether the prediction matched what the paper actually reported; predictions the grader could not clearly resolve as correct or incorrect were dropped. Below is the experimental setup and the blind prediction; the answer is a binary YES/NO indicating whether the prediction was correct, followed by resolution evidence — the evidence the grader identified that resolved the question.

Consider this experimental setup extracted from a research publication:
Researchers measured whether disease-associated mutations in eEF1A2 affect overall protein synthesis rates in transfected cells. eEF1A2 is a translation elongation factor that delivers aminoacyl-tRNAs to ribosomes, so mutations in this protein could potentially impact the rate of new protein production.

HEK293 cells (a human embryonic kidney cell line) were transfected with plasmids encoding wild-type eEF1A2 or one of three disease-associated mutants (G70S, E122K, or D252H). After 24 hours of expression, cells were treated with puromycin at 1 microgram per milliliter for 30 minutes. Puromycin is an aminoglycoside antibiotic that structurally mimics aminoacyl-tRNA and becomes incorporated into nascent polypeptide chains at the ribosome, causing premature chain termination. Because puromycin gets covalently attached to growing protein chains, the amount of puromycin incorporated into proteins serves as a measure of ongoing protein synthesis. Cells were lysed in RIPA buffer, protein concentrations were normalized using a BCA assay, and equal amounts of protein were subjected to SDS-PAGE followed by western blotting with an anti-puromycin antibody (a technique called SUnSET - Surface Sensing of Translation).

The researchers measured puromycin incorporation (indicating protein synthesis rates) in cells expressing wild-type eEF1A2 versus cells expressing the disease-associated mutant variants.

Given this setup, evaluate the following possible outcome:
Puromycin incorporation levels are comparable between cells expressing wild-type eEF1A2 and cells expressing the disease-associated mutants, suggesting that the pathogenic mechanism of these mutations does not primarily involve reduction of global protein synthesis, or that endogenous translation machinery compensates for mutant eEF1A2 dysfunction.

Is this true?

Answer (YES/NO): NO